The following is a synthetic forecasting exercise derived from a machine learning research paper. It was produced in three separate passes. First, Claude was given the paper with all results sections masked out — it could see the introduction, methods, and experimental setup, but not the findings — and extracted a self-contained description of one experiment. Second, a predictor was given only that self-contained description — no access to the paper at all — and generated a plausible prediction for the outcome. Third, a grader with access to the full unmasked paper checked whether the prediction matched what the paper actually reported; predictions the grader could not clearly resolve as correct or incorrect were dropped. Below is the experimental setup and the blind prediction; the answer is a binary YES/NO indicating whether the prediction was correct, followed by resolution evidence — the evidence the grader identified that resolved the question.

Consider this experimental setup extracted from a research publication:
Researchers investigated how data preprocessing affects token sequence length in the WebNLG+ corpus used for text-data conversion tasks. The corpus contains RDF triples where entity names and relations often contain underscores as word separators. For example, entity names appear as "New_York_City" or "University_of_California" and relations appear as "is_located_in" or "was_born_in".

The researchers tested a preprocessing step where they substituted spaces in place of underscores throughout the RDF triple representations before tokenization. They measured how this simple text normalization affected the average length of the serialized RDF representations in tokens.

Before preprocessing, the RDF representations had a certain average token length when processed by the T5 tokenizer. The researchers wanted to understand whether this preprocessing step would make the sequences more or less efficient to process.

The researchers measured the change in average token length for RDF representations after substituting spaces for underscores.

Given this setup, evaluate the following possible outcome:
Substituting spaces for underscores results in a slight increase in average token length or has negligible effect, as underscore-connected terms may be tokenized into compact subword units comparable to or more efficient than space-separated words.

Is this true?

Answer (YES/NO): NO